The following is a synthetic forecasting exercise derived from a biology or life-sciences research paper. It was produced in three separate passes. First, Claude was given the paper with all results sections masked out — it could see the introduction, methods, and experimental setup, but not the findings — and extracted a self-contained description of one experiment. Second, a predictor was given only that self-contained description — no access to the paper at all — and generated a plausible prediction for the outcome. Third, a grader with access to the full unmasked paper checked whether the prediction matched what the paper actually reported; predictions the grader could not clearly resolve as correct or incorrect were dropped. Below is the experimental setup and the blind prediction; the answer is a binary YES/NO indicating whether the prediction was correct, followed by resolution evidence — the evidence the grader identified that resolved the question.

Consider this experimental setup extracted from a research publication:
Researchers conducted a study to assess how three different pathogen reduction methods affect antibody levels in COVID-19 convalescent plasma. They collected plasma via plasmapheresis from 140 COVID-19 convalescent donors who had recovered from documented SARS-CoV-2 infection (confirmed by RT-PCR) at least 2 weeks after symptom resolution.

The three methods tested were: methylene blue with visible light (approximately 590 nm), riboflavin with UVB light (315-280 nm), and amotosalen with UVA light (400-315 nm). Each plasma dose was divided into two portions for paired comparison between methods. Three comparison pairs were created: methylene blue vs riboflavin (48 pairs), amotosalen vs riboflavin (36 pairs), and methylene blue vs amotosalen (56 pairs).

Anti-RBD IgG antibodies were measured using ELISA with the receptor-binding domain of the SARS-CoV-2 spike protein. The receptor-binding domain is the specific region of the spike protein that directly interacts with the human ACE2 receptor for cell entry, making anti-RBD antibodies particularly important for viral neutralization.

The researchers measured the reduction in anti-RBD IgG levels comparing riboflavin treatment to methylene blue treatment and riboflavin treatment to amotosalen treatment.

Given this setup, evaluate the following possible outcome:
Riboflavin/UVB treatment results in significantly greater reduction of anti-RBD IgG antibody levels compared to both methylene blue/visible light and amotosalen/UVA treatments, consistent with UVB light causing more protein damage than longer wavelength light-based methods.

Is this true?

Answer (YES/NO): NO